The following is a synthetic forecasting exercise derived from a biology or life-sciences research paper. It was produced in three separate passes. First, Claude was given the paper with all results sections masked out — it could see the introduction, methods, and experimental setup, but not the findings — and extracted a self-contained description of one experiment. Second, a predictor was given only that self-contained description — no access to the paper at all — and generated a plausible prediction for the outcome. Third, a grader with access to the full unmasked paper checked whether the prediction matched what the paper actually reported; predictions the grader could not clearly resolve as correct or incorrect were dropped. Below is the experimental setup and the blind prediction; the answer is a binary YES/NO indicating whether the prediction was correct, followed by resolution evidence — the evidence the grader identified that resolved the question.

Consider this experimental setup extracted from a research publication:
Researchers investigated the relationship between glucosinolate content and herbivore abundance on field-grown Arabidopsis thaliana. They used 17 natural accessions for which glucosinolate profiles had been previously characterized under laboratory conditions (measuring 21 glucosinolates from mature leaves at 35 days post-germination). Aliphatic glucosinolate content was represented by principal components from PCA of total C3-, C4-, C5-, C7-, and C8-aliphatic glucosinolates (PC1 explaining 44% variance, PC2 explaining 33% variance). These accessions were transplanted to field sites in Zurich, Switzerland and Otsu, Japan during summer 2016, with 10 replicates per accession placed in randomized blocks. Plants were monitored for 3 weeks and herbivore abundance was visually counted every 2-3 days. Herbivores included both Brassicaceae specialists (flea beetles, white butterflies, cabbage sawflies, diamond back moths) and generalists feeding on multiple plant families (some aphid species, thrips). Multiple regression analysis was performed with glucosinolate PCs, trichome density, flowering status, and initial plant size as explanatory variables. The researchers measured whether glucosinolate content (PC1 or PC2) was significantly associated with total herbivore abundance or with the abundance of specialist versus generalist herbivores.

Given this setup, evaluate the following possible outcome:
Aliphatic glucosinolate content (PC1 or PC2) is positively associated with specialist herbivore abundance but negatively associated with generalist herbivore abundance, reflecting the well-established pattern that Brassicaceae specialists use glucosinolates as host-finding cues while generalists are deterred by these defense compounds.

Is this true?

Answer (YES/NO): NO